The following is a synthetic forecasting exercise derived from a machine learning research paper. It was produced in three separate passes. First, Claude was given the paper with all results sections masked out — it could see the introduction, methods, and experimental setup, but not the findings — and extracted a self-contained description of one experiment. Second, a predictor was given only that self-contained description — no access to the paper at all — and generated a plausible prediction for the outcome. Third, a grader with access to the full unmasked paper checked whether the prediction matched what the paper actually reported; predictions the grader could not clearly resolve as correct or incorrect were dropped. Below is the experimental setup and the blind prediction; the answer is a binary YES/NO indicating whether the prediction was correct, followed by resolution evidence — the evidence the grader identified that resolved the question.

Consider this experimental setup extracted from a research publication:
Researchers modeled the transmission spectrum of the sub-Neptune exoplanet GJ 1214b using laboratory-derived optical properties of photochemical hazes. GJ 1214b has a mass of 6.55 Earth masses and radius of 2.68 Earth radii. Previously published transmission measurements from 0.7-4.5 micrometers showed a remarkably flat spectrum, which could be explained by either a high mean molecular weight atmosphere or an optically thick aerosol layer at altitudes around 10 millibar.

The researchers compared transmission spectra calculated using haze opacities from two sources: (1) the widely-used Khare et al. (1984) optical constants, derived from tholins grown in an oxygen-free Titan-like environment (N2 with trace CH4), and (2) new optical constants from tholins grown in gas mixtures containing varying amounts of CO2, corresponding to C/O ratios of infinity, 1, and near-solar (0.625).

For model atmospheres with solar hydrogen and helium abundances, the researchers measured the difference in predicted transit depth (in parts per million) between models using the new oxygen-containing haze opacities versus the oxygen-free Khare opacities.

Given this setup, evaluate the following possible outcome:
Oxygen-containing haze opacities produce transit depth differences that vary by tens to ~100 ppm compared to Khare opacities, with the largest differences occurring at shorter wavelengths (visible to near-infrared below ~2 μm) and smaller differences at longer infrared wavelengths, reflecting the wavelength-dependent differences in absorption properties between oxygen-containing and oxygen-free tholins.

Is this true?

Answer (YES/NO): NO